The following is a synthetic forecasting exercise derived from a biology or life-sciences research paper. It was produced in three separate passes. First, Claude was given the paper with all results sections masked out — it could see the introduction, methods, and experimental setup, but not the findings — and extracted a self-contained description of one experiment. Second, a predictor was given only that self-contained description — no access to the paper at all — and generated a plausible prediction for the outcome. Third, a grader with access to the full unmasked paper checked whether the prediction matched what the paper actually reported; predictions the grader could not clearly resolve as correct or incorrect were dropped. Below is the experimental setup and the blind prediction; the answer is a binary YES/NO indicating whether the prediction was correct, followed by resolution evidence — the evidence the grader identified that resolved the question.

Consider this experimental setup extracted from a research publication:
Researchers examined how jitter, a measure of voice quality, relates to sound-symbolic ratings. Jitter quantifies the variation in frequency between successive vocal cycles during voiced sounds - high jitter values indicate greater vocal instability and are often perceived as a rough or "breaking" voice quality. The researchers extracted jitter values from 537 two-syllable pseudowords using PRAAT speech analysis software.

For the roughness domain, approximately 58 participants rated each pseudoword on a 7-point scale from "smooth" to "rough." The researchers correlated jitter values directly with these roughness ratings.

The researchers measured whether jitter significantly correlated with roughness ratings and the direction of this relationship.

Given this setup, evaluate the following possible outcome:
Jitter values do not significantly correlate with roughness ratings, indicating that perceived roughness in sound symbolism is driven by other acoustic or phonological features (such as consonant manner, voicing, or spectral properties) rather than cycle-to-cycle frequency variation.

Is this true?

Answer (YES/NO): NO